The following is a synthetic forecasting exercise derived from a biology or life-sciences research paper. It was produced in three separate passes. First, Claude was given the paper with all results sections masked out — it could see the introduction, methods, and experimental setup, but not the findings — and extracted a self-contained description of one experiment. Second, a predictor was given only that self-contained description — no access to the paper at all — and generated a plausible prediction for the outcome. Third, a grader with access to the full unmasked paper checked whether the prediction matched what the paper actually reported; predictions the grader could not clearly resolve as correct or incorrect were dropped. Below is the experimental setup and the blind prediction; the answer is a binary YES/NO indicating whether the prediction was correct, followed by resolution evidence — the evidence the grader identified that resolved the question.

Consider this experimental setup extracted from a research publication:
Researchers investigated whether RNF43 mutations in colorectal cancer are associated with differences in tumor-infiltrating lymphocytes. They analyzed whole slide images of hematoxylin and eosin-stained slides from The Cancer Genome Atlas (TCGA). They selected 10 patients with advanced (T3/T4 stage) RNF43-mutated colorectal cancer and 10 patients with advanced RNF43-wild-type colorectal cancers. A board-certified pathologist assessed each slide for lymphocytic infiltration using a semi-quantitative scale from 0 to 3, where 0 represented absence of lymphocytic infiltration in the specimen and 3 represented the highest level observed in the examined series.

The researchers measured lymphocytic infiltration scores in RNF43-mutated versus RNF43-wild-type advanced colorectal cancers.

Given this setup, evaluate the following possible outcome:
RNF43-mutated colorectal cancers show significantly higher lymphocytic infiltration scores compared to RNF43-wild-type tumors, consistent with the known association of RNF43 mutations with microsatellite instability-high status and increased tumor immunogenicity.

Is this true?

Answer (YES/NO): NO